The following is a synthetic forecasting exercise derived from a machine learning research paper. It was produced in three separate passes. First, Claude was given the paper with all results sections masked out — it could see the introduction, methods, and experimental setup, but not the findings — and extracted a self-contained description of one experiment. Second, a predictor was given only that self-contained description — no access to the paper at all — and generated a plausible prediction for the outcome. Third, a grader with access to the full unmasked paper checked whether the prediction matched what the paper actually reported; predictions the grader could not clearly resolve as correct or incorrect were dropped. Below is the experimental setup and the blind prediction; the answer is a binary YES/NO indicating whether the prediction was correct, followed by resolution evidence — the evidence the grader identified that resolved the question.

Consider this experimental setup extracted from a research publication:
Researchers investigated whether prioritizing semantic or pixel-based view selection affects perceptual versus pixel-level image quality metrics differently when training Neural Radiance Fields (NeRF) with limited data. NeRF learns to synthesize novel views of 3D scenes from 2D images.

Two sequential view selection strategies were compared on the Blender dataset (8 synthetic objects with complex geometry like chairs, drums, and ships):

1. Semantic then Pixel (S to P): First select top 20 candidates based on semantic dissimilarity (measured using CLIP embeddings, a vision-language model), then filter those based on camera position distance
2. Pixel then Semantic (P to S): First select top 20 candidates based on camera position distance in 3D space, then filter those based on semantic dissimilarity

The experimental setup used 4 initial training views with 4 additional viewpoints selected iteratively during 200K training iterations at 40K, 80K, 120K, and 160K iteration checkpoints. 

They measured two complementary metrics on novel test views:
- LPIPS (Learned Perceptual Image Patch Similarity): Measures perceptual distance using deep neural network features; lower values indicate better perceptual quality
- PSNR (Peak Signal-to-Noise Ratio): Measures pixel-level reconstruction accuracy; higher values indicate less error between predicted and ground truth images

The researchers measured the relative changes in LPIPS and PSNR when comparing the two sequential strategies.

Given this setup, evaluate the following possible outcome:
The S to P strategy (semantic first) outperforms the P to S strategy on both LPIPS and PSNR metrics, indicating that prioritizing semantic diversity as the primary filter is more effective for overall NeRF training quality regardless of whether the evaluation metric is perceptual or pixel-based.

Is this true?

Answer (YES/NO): NO